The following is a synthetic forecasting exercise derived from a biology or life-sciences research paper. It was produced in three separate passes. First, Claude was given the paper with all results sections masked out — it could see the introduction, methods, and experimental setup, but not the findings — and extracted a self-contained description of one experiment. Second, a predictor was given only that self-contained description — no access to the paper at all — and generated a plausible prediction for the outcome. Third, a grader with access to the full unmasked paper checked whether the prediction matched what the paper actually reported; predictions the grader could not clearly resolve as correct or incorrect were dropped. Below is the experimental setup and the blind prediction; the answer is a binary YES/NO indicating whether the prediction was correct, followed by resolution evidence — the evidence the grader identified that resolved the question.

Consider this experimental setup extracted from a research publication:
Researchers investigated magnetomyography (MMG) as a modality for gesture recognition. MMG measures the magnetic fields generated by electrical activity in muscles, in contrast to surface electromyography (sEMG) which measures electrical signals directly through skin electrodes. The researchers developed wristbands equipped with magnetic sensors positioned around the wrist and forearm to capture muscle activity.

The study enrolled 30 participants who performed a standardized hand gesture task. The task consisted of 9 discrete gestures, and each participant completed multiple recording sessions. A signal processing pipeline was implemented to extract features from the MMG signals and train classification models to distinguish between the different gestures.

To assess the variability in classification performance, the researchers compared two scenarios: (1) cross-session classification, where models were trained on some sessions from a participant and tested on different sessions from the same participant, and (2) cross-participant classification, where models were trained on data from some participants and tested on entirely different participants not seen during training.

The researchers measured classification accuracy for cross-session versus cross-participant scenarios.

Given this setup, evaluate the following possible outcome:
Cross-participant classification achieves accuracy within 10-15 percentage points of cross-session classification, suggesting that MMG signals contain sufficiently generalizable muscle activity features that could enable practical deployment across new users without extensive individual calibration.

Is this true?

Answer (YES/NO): NO